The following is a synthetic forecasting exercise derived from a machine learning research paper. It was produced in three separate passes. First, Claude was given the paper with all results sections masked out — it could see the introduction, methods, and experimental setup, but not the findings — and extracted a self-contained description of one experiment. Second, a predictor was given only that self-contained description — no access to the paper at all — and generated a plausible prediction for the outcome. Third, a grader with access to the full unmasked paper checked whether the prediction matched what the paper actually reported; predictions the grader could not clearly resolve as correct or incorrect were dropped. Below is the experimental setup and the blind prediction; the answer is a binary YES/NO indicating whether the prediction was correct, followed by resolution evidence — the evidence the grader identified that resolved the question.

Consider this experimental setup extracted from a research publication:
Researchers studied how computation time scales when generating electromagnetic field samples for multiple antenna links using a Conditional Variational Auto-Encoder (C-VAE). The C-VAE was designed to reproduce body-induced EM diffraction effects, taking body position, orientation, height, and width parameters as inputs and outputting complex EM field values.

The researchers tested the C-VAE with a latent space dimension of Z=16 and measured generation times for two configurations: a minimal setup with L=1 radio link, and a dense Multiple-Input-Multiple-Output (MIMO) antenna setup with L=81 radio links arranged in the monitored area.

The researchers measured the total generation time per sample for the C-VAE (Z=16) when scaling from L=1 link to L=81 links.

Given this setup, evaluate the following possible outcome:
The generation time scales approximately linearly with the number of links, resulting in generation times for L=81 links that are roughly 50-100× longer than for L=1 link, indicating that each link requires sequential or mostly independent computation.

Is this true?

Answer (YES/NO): NO